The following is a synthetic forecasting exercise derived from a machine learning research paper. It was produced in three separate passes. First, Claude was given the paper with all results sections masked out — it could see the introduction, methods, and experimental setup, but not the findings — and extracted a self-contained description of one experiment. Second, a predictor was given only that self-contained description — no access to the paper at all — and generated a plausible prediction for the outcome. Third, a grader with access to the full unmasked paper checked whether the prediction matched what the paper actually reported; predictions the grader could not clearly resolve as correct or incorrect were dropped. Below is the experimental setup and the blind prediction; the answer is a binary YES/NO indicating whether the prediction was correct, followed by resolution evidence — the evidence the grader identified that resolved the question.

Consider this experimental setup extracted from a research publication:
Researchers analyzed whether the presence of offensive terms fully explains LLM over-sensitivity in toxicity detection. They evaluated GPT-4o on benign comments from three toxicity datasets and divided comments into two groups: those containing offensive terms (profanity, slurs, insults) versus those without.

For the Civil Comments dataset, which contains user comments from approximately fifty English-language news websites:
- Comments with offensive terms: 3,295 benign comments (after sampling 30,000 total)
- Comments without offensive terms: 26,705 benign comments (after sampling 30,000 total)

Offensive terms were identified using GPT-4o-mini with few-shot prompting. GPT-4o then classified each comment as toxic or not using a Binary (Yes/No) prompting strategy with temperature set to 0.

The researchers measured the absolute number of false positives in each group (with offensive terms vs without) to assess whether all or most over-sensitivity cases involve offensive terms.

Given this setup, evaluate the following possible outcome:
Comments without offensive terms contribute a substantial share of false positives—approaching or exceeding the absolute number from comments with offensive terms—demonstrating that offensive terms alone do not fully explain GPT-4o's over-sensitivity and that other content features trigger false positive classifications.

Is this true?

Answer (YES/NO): YES